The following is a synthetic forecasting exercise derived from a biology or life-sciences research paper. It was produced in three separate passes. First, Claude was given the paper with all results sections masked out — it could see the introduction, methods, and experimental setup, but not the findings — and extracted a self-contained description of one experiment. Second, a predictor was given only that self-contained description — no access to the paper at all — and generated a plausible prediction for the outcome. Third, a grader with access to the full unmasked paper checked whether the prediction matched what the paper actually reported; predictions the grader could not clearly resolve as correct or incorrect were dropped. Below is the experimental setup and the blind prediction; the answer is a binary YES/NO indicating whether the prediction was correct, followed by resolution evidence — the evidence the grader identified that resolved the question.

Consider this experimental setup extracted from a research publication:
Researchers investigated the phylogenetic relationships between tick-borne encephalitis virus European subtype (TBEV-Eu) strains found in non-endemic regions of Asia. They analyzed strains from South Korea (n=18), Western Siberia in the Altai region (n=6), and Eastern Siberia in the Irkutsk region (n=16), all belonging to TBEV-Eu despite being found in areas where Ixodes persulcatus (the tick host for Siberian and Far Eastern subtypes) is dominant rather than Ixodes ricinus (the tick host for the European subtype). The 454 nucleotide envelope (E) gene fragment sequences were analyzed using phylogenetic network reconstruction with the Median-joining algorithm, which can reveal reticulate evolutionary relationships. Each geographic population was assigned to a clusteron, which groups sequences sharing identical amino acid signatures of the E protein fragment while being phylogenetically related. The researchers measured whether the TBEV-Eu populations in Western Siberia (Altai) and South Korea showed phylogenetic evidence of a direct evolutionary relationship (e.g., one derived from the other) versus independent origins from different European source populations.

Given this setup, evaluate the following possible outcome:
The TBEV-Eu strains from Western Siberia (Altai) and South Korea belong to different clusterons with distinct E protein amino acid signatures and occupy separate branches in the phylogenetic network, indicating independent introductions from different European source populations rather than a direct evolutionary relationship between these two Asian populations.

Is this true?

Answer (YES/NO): YES